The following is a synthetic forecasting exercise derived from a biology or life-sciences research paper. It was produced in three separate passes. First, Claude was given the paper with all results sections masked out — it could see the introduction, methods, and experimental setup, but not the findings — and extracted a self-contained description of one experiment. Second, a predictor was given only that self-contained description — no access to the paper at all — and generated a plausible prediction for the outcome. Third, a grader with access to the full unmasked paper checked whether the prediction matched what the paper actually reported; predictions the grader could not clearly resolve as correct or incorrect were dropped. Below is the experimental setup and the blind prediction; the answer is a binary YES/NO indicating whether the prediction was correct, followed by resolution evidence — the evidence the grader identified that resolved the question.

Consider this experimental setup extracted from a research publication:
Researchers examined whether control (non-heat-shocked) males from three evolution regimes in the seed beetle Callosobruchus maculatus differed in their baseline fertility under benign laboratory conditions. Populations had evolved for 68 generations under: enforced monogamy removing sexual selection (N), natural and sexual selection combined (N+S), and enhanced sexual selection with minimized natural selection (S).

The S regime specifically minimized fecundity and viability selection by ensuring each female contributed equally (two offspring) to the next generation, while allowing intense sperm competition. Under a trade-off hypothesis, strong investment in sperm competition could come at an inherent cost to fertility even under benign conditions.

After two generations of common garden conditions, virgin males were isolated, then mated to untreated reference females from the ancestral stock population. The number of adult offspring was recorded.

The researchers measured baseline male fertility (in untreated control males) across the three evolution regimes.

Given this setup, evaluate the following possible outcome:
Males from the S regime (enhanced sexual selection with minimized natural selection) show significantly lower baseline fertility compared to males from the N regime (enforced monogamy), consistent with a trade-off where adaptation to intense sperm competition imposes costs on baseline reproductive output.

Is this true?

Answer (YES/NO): NO